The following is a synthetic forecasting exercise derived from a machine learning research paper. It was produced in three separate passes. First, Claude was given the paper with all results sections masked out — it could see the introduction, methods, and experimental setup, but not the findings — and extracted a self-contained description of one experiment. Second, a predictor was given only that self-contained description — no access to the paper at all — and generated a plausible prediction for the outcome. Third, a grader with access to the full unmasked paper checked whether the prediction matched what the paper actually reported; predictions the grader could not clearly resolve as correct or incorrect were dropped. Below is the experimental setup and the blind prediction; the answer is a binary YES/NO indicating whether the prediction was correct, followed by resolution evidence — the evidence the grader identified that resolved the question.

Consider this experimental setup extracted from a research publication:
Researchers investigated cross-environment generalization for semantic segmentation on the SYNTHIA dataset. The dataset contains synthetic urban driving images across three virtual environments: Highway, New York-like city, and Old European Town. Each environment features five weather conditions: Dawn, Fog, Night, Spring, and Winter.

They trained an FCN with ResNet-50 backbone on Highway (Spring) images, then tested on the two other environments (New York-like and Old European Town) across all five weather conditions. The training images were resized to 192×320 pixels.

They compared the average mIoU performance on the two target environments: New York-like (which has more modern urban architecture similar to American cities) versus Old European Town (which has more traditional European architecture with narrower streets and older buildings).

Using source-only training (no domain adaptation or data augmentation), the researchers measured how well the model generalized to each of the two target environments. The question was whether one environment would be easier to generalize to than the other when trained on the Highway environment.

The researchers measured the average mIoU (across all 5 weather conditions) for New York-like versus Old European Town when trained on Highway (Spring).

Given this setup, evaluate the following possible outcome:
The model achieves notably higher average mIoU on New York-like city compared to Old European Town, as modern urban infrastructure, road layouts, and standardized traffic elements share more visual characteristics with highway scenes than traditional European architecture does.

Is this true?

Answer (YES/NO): NO